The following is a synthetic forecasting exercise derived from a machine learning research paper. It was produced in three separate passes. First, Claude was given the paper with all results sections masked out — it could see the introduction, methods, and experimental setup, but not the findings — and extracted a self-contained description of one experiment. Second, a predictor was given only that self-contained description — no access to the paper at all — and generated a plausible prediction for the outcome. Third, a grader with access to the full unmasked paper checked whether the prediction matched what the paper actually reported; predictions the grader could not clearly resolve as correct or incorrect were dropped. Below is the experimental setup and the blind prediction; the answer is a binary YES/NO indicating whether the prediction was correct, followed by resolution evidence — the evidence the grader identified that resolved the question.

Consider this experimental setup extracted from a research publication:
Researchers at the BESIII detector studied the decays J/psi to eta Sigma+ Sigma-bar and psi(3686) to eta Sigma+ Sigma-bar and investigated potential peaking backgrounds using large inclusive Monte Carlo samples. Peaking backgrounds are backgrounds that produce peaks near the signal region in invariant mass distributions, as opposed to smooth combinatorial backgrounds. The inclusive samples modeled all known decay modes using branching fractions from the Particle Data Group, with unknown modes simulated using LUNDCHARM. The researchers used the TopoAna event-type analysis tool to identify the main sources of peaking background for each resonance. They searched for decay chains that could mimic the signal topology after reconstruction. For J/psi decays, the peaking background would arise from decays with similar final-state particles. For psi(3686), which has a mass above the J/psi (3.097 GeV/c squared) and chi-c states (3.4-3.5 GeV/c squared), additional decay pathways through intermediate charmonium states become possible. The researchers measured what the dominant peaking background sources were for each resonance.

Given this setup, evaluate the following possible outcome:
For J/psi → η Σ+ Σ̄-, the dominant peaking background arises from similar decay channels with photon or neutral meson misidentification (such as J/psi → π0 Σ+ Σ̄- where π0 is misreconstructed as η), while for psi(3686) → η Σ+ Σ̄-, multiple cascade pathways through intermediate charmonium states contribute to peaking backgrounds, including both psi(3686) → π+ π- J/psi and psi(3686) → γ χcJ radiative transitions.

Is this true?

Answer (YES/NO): NO